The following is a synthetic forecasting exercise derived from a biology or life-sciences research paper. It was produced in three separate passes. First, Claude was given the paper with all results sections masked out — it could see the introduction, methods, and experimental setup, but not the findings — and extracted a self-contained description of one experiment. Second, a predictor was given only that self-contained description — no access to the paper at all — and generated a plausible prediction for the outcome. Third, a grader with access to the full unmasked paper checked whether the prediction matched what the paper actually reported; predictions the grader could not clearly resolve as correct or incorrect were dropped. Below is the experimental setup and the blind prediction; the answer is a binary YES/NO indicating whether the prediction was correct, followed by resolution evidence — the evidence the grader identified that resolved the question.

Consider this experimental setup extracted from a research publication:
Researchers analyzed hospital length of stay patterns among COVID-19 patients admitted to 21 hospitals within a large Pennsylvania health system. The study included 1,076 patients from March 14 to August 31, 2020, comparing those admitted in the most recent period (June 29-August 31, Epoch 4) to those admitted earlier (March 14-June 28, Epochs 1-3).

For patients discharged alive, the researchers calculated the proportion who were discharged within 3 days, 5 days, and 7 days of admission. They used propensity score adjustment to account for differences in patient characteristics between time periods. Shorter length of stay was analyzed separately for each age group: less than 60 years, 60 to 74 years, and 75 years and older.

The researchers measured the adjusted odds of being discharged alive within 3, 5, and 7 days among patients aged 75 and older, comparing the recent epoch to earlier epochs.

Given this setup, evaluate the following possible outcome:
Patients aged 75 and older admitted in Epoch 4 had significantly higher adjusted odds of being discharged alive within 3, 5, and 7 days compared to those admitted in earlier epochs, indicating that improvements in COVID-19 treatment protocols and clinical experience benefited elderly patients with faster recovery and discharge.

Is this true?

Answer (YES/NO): NO